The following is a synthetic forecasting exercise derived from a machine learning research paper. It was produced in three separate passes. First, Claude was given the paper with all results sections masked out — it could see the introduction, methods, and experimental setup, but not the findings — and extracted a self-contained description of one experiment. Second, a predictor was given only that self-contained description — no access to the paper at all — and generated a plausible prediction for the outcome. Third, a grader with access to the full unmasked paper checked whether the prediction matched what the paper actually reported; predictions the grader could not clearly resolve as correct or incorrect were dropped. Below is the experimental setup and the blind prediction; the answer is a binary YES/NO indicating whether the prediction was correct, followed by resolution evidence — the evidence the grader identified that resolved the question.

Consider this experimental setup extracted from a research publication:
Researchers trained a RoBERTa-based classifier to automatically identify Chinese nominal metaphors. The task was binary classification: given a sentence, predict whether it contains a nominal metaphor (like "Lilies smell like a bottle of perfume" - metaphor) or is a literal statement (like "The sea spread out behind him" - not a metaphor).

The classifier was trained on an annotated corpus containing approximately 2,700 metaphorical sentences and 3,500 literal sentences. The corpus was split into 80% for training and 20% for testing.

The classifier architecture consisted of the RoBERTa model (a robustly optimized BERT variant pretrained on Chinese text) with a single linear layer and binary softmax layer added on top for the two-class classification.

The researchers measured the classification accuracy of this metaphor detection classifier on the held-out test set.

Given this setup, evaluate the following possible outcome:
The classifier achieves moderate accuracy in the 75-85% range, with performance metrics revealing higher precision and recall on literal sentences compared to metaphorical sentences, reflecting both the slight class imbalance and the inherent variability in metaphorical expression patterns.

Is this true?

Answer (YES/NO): NO